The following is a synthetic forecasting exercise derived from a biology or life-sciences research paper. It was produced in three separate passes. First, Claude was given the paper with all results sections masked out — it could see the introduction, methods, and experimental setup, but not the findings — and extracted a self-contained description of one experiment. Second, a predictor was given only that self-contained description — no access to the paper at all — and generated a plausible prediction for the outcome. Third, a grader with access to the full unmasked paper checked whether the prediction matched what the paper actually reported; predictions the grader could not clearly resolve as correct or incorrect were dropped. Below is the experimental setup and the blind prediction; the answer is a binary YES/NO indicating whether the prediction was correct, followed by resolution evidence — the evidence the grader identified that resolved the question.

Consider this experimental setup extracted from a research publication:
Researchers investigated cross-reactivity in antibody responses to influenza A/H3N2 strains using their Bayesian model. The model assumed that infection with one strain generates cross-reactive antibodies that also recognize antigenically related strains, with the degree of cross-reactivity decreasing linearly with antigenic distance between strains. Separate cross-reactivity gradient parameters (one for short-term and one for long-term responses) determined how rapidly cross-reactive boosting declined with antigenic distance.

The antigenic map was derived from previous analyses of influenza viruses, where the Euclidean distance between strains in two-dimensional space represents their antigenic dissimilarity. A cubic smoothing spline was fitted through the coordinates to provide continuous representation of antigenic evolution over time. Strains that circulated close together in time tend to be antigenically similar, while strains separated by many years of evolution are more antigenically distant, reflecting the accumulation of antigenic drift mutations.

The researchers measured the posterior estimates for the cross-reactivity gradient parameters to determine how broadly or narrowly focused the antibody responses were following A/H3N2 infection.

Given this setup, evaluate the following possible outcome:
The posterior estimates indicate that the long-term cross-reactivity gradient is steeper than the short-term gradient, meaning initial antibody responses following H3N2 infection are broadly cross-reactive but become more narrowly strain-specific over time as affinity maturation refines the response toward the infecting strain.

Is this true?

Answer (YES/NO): YES